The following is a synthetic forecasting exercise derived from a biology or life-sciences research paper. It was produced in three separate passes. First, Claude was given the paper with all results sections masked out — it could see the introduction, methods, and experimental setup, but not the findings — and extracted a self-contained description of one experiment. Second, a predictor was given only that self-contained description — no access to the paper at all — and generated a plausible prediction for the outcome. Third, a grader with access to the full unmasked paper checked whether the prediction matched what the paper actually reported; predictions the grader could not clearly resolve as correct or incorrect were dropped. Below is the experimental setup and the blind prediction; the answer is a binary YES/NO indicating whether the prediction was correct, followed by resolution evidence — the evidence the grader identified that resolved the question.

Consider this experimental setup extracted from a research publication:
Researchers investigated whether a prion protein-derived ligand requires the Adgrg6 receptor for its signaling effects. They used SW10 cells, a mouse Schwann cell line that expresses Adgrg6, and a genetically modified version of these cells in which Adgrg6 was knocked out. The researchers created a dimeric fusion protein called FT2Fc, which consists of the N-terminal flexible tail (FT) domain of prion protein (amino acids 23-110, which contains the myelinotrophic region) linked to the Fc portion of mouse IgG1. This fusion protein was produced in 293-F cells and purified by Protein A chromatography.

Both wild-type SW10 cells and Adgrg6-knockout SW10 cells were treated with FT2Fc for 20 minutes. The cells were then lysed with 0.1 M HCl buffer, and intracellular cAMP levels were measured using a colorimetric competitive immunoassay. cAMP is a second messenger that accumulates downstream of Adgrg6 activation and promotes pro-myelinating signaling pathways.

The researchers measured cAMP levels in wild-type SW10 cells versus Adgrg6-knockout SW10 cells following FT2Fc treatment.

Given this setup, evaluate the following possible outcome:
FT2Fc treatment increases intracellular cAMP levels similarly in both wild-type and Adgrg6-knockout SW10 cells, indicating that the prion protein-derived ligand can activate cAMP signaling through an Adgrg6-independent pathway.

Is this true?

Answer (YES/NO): NO